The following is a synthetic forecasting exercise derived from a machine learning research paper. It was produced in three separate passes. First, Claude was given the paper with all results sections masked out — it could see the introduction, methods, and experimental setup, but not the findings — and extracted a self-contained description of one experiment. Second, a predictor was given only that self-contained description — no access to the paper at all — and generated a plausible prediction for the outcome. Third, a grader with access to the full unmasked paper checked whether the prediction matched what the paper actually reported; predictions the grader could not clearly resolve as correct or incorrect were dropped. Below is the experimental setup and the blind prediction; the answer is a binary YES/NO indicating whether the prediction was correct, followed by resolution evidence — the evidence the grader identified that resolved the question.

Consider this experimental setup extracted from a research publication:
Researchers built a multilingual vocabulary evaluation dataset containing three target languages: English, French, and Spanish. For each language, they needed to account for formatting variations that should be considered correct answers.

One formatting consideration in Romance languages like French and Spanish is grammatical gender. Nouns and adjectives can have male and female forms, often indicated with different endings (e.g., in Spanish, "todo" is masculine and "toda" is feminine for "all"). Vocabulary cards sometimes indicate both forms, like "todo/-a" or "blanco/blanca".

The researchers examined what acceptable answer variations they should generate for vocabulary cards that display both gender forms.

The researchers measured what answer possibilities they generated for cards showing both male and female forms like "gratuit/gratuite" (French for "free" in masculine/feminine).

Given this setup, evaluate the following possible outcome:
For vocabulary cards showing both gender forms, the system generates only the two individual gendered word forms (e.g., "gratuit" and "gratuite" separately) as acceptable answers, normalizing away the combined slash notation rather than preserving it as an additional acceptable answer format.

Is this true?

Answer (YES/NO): NO